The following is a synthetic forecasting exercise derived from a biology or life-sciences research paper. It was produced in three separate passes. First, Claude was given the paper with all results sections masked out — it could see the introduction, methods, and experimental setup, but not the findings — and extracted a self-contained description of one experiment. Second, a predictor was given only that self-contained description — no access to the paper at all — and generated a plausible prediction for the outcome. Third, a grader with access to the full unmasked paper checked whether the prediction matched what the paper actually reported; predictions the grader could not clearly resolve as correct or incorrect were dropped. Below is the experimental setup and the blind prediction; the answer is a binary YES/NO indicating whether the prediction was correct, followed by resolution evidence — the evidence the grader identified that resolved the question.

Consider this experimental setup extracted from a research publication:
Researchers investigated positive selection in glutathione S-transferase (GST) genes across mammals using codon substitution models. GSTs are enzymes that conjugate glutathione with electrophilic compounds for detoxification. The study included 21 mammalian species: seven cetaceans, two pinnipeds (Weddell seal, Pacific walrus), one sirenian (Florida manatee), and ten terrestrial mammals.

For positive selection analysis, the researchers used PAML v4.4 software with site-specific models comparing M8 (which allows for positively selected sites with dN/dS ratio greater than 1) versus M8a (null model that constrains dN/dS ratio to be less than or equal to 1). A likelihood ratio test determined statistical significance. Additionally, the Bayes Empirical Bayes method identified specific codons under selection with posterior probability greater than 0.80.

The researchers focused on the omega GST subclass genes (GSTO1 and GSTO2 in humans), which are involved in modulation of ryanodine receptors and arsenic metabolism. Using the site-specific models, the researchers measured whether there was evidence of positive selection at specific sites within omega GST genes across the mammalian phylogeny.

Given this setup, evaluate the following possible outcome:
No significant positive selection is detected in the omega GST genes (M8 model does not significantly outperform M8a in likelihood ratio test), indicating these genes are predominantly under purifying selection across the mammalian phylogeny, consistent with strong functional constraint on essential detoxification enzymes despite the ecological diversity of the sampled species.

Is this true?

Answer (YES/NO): NO